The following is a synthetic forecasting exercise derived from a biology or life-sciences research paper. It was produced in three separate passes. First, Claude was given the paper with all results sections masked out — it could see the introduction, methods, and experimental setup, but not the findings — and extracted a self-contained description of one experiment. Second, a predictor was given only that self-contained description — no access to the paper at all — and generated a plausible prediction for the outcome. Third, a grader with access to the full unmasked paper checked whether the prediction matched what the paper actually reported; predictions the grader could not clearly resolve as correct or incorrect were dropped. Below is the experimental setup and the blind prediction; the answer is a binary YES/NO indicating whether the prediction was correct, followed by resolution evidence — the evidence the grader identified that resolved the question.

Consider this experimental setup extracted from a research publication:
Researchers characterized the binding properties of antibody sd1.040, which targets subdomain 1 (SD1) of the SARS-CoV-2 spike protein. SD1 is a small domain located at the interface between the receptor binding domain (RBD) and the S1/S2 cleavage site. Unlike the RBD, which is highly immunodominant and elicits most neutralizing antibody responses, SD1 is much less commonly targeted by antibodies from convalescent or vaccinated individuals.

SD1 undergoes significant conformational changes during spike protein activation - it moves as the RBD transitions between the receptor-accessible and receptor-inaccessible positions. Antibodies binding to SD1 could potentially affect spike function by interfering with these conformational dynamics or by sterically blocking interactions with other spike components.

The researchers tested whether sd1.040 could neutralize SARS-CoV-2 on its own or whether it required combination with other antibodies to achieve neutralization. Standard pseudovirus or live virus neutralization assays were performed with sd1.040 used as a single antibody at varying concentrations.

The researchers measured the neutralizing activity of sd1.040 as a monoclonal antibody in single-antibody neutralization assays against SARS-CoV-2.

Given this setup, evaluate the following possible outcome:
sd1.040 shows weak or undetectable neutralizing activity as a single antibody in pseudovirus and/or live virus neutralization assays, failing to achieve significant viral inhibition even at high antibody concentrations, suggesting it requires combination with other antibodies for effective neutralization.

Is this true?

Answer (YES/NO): NO